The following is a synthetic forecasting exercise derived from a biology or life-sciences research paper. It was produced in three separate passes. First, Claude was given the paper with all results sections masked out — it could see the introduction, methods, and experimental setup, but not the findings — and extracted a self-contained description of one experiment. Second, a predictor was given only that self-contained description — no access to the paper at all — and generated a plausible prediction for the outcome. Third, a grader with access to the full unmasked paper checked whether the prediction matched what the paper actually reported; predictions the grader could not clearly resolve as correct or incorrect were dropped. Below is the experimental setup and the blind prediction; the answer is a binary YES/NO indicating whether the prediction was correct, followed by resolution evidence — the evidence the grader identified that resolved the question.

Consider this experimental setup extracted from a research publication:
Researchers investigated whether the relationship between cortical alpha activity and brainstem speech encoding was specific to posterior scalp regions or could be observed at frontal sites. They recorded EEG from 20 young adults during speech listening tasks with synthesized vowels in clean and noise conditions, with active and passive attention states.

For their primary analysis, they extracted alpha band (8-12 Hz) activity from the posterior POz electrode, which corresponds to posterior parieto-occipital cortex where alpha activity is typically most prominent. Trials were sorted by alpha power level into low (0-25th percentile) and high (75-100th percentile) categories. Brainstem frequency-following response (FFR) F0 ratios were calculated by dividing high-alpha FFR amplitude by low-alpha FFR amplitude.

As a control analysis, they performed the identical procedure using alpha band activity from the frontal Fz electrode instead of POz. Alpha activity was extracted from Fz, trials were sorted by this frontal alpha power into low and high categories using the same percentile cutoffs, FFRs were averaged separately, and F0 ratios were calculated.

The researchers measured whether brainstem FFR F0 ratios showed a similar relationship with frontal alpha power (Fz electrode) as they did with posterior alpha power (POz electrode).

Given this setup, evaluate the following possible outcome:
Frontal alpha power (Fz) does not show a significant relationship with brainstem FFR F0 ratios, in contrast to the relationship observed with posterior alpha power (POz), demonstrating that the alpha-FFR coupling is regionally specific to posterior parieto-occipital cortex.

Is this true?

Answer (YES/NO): YES